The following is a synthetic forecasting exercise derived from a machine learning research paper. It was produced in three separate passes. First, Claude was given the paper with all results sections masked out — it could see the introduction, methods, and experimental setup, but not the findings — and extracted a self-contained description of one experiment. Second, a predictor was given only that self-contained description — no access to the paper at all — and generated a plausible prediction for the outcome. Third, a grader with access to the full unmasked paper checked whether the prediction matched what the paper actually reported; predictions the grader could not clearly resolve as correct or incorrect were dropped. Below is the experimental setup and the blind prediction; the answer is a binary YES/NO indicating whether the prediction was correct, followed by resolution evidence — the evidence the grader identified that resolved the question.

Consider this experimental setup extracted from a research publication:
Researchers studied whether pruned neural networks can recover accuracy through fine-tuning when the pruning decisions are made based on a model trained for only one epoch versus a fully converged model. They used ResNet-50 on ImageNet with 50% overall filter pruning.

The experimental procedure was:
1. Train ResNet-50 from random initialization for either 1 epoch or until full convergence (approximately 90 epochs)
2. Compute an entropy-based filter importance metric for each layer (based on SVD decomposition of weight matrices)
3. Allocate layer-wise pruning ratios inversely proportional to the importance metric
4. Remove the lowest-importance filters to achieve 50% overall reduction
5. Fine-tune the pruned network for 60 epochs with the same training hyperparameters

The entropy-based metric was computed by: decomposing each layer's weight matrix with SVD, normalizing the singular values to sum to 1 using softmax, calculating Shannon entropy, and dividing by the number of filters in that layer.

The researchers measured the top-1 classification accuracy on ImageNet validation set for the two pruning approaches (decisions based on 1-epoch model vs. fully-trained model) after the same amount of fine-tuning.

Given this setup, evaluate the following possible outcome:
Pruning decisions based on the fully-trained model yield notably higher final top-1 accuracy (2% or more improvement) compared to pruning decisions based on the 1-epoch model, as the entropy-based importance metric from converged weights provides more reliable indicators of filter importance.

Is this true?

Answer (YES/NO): NO